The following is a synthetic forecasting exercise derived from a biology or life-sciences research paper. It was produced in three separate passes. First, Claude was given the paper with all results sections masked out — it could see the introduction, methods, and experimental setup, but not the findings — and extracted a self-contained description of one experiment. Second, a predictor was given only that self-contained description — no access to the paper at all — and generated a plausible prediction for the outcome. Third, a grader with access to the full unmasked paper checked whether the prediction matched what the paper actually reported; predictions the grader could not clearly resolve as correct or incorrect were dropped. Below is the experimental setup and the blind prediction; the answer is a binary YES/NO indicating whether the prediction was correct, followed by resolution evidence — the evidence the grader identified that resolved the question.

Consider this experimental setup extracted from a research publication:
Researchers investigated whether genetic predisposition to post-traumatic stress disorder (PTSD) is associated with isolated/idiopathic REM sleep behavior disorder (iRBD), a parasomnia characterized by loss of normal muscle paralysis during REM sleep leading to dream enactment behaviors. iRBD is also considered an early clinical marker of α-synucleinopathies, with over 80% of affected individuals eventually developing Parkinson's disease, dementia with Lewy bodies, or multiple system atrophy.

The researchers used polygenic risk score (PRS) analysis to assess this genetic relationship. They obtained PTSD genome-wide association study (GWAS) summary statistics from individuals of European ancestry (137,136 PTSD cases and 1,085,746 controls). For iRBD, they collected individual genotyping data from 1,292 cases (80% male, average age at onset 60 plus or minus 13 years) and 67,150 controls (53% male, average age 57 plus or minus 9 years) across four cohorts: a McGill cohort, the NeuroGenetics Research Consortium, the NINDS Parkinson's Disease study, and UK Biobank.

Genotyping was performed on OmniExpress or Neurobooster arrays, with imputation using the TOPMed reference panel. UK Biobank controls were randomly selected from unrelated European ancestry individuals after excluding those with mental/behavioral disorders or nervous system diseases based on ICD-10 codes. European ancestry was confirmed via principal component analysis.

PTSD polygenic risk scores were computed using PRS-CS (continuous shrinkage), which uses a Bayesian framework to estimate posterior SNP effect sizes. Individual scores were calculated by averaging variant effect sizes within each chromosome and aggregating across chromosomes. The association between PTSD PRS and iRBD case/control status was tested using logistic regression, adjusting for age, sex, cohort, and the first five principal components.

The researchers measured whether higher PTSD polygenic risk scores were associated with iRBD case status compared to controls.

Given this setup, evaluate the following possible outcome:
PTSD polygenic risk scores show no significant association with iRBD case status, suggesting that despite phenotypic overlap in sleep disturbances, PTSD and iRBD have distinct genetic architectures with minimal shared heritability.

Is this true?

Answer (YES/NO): NO